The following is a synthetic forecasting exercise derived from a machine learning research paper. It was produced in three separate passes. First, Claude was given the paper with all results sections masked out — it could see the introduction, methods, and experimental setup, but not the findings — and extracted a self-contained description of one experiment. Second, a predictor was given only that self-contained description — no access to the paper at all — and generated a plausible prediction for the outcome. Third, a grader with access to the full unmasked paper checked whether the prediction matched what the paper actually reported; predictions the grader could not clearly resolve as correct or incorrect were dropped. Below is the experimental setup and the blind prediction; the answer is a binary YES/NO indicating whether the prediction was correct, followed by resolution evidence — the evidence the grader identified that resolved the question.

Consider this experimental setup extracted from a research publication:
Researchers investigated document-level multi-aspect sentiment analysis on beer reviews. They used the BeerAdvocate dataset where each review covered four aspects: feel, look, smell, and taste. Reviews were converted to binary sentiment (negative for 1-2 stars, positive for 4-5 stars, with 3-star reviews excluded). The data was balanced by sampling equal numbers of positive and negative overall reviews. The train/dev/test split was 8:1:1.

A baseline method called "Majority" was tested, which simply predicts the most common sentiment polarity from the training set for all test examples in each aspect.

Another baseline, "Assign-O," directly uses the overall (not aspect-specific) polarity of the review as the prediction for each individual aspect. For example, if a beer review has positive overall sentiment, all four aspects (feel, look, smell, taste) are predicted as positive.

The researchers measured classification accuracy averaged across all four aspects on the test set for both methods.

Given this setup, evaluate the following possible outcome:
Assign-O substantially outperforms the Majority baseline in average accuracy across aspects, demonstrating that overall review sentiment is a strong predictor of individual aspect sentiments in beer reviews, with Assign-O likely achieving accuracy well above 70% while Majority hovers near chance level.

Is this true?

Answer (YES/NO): NO